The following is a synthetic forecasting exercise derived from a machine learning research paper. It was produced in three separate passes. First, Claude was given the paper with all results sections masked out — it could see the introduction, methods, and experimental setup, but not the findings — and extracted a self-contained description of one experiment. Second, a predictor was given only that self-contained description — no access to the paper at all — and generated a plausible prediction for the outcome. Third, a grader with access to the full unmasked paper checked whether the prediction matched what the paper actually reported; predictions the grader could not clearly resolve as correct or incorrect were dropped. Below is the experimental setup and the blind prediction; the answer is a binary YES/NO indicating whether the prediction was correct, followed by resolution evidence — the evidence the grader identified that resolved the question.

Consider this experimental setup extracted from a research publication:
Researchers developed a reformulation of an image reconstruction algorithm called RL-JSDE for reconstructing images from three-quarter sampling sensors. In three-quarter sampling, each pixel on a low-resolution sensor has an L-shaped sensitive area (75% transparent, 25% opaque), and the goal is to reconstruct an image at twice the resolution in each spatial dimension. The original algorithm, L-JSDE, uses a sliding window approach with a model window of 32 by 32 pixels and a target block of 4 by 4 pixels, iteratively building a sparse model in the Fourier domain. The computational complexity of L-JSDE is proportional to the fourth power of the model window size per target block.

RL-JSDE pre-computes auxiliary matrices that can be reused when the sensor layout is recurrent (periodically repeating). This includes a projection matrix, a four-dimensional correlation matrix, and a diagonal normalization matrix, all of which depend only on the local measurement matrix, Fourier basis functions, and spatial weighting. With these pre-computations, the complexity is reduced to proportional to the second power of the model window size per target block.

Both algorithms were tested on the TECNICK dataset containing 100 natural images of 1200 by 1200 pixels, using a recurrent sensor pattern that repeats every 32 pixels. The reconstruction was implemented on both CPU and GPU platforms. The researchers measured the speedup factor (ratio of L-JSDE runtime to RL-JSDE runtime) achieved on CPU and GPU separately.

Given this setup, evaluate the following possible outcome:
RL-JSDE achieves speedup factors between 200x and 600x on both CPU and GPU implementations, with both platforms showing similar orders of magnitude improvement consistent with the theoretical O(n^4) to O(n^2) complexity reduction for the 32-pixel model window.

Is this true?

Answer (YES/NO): NO